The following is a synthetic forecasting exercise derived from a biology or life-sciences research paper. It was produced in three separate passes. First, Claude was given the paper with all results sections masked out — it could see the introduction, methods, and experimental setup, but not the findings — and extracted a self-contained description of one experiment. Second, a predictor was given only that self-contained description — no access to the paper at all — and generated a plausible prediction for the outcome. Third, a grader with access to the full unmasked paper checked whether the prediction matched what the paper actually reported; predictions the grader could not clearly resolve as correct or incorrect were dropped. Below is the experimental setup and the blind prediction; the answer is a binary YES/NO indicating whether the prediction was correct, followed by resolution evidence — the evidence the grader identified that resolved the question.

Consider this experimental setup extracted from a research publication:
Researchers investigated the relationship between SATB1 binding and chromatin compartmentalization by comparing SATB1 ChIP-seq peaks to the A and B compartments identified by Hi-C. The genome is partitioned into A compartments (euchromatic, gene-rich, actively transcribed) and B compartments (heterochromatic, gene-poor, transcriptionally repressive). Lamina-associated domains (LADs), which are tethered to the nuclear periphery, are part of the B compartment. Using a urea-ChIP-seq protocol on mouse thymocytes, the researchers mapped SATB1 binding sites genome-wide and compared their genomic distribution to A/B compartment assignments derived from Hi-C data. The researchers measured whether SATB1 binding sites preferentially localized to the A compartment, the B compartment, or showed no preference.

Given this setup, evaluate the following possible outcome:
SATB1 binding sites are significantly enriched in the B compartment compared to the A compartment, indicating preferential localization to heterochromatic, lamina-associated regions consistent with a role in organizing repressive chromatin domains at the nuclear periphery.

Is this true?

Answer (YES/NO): YES